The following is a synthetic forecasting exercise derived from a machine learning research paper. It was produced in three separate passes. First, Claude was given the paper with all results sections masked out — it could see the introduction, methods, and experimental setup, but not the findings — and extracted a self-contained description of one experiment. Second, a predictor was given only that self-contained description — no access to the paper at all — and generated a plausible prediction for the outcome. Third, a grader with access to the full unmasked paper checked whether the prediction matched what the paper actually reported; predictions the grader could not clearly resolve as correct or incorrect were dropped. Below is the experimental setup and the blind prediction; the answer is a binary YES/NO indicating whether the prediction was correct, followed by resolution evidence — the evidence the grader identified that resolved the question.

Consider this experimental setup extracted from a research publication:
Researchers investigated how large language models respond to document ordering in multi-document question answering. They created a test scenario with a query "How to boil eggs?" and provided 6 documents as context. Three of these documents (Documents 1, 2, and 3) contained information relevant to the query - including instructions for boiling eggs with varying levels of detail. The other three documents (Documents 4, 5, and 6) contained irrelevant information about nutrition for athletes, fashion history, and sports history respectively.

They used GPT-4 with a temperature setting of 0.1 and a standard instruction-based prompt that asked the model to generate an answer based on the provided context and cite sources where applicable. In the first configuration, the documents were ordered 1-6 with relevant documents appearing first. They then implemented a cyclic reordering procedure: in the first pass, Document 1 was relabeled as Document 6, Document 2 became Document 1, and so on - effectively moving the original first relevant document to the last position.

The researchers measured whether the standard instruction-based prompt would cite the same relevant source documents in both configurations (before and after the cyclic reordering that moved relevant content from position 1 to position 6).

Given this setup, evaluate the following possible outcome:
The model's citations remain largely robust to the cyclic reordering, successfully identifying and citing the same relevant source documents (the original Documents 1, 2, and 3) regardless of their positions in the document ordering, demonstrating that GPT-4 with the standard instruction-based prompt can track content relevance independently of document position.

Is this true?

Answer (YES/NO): NO